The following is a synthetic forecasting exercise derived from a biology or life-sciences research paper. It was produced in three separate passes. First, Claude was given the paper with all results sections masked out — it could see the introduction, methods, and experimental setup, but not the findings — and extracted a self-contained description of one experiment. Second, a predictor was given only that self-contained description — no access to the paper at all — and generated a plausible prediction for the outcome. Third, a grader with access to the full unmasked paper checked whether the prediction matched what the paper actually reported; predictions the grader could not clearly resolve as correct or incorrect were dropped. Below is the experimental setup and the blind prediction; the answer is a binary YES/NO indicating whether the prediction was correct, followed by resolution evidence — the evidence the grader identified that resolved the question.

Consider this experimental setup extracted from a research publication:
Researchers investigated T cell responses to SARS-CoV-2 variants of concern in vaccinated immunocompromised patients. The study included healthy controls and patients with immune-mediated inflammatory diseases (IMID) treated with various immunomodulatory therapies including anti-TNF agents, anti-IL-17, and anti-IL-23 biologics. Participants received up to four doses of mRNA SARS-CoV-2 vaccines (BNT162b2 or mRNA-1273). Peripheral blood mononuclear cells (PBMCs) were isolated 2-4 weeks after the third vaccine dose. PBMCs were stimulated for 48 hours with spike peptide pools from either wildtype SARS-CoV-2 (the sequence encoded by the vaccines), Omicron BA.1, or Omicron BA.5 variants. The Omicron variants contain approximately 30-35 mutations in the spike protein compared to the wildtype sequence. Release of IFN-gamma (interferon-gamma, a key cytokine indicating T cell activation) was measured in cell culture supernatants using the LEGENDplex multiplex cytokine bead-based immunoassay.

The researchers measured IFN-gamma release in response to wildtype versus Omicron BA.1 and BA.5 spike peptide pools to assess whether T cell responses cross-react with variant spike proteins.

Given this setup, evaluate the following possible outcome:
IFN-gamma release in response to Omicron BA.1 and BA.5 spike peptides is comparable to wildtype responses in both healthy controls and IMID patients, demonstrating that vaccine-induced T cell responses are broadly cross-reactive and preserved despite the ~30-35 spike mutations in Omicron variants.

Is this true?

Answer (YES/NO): YES